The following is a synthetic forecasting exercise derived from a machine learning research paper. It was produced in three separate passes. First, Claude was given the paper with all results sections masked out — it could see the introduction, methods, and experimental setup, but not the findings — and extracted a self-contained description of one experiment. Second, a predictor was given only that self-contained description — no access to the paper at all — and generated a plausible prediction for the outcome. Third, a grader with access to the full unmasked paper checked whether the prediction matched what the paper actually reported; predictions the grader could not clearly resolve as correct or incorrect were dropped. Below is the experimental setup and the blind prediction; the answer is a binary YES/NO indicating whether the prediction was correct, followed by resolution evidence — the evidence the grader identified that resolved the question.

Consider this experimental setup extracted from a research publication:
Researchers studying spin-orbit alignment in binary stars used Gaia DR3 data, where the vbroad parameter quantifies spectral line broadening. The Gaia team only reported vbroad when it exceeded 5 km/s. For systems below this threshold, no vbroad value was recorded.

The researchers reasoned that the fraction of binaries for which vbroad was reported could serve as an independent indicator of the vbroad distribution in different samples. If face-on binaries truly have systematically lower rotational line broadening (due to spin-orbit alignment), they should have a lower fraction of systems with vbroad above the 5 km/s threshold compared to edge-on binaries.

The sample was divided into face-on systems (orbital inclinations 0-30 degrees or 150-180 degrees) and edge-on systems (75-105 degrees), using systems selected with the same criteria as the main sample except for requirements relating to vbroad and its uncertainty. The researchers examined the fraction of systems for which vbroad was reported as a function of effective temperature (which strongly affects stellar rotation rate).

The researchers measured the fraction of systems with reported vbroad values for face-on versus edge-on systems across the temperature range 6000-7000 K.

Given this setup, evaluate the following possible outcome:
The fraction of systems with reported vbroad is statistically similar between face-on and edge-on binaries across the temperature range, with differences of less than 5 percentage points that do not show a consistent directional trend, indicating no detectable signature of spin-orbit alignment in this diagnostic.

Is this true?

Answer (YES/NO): NO